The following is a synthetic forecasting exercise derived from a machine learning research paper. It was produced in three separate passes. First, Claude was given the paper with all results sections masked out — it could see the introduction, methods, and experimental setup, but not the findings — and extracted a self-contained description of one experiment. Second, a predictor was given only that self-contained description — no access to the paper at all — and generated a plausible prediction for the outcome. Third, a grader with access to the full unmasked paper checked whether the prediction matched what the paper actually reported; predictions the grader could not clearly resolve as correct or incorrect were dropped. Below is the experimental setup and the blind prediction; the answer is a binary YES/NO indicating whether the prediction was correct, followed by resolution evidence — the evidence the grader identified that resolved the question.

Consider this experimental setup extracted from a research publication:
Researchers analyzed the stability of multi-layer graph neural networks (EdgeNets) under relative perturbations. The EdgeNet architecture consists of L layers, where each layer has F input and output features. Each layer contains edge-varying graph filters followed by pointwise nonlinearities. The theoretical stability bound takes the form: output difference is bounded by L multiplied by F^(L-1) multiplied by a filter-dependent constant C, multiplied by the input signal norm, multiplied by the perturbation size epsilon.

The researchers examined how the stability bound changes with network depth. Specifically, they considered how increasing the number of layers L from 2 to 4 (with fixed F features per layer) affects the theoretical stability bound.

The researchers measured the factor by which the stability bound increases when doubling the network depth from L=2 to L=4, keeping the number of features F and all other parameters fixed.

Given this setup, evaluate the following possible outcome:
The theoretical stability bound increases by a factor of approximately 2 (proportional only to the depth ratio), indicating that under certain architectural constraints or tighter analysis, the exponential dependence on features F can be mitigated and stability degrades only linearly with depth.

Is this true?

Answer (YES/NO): NO